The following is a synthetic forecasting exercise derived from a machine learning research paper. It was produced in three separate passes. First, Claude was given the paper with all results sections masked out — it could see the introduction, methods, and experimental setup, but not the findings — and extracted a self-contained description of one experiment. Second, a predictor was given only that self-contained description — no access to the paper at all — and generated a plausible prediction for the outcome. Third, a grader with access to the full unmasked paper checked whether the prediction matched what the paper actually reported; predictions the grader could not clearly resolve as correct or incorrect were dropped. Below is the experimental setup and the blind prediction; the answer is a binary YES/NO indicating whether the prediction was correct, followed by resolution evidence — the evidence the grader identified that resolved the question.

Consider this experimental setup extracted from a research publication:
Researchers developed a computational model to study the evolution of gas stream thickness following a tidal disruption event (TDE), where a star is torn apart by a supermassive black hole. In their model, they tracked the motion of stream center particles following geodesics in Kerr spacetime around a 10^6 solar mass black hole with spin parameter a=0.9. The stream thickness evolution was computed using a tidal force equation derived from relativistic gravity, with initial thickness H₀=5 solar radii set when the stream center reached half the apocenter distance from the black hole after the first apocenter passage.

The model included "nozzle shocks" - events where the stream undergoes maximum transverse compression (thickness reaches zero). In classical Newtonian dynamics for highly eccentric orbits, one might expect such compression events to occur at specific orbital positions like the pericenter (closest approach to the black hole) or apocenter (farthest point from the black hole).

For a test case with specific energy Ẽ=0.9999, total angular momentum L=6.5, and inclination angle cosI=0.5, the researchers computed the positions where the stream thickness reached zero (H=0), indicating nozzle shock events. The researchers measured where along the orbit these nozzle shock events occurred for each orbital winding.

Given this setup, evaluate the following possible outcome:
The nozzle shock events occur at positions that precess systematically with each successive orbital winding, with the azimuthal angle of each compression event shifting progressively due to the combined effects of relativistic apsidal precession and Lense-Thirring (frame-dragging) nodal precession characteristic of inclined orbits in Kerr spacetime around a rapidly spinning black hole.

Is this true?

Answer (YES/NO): YES